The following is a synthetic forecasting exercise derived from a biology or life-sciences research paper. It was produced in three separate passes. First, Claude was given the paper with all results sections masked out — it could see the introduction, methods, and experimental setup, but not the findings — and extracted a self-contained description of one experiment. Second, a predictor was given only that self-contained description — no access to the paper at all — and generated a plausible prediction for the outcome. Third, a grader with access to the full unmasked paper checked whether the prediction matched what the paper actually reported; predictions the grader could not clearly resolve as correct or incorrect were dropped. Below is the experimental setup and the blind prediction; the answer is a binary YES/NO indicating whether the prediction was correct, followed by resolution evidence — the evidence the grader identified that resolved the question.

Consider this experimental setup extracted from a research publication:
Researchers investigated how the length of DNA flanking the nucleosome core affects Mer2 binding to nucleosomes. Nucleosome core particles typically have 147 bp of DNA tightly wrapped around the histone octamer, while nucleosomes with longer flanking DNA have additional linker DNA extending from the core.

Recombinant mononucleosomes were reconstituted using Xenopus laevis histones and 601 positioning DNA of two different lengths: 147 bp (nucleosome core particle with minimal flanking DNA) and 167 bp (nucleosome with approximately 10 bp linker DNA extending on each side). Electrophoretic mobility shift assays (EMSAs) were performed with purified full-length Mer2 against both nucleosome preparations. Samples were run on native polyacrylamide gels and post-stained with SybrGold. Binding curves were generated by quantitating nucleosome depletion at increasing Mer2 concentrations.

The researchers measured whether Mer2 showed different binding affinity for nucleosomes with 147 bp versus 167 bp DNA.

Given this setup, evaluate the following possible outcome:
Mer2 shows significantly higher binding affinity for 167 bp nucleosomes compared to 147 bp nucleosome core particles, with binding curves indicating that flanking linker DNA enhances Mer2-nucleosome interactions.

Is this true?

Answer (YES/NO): YES